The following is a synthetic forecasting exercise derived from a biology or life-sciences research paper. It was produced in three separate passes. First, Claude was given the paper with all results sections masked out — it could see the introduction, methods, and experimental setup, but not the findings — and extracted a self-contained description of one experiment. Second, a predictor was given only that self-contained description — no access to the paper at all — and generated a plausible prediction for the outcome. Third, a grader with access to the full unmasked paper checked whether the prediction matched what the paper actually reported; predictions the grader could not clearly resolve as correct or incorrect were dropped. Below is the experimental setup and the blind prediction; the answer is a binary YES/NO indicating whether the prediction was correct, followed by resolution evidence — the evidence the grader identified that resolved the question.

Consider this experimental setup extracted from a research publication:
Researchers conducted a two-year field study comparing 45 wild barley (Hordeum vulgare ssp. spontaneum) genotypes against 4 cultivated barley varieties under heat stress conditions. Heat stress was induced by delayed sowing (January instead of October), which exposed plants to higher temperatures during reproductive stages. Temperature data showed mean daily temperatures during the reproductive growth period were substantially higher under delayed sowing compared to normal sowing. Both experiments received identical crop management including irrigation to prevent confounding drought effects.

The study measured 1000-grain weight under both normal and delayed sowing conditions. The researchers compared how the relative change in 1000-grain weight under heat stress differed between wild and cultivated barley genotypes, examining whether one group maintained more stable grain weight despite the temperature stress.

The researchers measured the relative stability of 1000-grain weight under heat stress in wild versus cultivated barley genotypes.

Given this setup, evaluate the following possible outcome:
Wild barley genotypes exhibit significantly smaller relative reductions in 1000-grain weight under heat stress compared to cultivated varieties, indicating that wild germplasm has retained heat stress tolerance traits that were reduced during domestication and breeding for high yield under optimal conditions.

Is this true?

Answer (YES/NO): YES